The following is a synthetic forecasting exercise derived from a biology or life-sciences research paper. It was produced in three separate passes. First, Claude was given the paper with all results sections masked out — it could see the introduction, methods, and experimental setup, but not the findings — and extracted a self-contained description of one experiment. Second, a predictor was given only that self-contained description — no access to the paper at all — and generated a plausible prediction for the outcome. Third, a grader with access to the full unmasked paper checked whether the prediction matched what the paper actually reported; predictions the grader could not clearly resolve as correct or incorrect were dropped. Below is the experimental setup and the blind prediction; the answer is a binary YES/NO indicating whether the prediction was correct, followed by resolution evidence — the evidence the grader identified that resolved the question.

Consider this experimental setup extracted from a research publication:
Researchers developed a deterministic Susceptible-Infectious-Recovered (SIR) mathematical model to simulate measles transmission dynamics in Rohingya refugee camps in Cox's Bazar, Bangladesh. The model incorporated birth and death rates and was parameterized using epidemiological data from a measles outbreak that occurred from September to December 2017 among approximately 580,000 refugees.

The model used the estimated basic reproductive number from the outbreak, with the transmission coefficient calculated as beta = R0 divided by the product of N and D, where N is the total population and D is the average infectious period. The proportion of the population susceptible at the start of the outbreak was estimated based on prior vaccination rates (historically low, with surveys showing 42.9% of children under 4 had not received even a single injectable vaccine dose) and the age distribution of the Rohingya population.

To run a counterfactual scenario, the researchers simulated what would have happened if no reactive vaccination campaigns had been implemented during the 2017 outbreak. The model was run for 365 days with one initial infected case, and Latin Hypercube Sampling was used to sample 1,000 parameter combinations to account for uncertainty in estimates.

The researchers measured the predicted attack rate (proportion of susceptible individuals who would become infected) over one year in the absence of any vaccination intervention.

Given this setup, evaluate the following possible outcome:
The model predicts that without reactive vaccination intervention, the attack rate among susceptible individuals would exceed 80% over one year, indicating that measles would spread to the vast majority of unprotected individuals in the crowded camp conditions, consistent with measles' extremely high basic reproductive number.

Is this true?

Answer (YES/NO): YES